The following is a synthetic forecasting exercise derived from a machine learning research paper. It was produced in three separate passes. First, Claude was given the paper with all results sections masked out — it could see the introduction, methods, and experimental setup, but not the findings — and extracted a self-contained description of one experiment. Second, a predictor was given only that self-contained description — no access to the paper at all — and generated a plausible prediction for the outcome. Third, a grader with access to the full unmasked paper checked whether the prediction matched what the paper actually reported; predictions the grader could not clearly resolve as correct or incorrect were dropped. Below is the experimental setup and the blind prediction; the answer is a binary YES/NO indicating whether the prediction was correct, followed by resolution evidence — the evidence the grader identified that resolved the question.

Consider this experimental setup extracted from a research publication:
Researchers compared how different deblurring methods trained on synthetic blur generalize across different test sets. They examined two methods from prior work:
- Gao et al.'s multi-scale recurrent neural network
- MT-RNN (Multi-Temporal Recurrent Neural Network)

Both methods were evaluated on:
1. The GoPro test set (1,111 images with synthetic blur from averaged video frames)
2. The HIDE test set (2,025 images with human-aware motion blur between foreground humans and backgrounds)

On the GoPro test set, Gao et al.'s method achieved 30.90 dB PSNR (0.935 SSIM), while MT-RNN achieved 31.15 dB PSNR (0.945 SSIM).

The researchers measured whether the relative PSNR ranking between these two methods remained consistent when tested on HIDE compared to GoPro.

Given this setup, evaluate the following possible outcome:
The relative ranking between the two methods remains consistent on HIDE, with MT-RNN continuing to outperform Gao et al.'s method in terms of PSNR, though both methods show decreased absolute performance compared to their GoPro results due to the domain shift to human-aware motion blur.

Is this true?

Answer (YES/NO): YES